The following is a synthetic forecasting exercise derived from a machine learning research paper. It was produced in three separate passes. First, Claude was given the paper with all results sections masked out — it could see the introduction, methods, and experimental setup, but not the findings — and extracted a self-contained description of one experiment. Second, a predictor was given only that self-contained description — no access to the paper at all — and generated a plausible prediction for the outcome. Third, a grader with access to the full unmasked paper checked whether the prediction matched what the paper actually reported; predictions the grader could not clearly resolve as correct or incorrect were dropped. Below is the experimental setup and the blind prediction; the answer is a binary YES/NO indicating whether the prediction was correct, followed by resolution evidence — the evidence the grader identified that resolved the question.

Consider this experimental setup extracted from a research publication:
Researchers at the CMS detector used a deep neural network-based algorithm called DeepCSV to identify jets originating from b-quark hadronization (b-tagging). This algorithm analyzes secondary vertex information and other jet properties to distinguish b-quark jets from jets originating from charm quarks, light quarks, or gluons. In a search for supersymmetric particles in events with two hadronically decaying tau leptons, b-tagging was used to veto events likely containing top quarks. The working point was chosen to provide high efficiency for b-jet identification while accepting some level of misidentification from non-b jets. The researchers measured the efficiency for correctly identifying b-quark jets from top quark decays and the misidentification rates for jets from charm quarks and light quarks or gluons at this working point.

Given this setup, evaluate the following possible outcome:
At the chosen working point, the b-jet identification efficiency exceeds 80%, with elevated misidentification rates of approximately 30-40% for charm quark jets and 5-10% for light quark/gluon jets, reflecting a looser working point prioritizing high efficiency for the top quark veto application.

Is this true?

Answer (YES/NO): NO